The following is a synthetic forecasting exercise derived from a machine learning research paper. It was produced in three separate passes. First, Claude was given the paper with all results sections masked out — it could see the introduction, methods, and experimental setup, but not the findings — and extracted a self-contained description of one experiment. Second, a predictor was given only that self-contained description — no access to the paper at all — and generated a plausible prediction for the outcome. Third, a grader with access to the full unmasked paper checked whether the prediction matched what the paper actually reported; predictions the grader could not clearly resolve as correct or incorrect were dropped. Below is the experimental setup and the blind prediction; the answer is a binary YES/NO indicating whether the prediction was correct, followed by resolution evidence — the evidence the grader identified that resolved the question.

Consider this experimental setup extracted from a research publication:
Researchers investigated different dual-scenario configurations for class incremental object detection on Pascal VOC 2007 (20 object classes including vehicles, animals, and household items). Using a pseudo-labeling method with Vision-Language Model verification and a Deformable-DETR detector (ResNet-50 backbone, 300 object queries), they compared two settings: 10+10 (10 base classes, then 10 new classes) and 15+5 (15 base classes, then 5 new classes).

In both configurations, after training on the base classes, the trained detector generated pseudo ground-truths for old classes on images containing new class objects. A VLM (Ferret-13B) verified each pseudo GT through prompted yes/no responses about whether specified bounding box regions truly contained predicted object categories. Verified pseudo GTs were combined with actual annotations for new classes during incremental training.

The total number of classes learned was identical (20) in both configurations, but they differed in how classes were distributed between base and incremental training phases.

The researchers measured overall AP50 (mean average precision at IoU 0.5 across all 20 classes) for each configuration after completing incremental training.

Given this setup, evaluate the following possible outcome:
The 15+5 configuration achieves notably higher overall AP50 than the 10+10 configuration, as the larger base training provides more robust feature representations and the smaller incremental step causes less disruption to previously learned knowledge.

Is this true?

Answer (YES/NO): NO